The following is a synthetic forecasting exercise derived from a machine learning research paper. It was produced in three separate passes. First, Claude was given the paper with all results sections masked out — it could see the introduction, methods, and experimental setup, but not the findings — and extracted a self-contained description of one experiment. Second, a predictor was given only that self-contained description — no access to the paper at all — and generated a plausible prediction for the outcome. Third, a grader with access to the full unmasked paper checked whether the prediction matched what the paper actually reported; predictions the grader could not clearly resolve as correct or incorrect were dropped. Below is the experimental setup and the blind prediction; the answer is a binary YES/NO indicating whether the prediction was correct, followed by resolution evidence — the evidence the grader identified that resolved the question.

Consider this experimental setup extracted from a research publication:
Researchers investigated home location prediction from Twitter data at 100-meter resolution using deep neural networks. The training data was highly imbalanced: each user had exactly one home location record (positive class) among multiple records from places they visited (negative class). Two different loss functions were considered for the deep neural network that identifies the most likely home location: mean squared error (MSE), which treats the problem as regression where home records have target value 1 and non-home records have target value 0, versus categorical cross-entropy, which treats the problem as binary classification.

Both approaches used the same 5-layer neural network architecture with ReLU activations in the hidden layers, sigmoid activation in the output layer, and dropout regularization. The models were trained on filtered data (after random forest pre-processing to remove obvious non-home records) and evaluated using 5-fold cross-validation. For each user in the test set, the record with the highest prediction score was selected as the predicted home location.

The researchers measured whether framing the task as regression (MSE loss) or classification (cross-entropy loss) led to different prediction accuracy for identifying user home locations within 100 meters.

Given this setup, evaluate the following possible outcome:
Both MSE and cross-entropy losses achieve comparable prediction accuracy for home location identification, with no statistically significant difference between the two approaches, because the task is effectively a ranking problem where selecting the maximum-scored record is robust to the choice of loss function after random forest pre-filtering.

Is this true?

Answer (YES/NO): NO